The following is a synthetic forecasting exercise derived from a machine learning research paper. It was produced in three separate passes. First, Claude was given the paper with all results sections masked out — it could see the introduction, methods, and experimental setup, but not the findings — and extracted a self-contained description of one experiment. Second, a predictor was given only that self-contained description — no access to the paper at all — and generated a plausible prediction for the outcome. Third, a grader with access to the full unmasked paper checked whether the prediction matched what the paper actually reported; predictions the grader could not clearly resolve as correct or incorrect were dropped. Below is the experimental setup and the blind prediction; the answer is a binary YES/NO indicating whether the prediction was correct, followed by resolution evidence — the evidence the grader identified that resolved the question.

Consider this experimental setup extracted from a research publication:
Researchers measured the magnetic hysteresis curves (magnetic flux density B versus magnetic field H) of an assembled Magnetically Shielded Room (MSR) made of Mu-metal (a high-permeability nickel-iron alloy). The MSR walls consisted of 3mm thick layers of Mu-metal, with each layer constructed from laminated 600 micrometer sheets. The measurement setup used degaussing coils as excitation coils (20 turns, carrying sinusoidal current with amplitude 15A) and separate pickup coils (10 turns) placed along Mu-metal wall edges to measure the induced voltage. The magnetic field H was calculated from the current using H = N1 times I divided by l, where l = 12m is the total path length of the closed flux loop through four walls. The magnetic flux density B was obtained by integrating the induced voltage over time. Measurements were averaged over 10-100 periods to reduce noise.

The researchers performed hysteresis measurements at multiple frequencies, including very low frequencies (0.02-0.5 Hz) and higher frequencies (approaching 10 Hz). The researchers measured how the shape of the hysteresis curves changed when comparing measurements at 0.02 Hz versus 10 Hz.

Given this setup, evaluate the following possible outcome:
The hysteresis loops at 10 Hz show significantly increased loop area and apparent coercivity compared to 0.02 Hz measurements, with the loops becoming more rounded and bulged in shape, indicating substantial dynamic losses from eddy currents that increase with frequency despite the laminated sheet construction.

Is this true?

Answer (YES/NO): YES